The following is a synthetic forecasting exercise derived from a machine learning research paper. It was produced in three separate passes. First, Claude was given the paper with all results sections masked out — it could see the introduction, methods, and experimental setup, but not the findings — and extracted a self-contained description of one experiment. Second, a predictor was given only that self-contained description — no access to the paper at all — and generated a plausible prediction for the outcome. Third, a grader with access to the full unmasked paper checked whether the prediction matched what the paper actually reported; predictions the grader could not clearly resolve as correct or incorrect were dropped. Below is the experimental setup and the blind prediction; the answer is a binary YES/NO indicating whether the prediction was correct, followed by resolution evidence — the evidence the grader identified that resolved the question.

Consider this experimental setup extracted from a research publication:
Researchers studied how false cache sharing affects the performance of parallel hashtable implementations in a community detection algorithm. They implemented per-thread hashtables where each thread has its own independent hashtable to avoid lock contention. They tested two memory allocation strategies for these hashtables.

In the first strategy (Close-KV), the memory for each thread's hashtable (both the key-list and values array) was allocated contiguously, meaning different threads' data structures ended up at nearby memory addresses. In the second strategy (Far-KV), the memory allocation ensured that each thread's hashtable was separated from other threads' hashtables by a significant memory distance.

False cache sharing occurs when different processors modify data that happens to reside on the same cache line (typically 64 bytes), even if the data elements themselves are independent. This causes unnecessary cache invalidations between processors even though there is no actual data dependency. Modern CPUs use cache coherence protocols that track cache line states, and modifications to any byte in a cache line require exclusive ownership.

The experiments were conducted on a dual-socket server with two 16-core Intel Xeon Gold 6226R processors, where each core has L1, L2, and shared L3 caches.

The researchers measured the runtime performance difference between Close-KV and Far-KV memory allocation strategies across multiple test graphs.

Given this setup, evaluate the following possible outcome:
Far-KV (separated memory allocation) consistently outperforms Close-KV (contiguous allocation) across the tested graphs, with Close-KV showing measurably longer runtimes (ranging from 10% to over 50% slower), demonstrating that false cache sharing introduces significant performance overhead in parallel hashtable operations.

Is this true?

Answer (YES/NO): NO